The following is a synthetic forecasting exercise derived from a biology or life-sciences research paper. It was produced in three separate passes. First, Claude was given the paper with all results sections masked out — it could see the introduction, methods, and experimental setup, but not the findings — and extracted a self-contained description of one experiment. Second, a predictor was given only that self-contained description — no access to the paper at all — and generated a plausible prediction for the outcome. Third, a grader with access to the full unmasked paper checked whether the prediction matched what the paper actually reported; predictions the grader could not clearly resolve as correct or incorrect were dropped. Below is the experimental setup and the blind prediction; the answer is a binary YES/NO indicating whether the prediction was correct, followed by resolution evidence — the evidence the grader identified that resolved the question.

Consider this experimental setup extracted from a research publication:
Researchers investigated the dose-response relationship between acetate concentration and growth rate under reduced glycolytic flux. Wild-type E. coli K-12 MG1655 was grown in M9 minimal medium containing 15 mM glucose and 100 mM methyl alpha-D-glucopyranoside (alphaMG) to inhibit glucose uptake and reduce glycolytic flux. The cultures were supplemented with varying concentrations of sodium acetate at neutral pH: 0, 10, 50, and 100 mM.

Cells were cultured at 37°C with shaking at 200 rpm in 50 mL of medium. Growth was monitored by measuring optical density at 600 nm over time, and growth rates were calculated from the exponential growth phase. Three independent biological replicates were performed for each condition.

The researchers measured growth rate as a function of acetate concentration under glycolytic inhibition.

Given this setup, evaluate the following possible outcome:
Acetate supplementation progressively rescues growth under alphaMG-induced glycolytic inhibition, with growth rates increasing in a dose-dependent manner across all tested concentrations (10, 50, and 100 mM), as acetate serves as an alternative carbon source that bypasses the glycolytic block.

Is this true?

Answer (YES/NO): NO